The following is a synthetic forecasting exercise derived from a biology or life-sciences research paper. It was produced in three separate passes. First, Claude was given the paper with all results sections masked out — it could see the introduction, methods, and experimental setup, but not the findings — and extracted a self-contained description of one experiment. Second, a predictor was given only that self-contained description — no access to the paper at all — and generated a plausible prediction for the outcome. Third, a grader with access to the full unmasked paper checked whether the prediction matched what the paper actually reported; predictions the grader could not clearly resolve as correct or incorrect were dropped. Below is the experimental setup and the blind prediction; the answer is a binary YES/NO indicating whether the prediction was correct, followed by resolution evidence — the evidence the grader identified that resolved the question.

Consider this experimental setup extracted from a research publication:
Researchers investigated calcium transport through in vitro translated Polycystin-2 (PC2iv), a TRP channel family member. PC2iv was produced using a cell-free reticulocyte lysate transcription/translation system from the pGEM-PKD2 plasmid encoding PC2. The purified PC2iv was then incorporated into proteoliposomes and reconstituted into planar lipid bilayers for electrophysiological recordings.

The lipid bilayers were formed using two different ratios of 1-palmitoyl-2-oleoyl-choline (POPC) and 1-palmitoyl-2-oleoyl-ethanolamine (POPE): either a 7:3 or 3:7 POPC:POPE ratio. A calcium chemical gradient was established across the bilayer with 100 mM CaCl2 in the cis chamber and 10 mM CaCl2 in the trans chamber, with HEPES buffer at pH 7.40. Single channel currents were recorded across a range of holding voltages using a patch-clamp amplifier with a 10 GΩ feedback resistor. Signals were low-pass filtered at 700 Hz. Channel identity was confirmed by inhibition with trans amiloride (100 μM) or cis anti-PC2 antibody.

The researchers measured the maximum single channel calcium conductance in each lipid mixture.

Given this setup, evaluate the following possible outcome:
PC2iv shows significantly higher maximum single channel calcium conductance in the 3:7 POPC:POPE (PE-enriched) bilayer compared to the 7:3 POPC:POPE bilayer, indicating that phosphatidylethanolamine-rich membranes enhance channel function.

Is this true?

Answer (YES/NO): NO